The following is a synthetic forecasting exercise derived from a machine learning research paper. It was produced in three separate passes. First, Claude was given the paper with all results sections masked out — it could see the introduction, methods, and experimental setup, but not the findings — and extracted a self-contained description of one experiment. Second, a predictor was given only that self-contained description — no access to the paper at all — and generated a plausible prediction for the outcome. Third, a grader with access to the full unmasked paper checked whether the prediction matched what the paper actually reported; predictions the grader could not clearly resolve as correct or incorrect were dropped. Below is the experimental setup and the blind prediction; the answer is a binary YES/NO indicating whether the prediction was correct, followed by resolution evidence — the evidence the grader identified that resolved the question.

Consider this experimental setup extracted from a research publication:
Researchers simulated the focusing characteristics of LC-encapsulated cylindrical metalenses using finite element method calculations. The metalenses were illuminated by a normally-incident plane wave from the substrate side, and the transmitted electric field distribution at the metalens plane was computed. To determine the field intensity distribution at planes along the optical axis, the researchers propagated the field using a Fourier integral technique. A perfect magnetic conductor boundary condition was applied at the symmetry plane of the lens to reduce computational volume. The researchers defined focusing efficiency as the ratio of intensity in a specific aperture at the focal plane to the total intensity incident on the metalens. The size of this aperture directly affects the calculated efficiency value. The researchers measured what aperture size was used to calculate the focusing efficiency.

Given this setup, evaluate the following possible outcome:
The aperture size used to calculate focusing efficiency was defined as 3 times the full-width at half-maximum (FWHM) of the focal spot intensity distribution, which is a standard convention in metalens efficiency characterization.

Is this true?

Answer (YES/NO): YES